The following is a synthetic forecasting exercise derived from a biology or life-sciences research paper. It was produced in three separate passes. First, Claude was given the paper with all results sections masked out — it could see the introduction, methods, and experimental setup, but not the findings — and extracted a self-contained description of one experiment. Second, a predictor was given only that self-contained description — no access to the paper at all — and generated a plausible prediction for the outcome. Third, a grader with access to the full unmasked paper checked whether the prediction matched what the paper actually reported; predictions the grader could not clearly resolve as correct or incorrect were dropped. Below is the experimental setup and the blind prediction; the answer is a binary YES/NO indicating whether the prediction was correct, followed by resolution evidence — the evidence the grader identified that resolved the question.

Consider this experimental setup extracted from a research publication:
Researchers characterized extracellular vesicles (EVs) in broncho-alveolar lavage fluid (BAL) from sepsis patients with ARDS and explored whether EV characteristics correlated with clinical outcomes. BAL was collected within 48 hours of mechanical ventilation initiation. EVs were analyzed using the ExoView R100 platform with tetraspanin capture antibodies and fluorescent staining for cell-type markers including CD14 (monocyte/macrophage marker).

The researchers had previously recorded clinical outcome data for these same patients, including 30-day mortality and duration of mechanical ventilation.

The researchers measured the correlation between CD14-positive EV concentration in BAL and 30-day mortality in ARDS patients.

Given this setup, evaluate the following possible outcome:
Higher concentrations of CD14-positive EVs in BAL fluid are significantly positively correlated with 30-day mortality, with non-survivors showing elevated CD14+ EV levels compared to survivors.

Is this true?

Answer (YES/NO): YES